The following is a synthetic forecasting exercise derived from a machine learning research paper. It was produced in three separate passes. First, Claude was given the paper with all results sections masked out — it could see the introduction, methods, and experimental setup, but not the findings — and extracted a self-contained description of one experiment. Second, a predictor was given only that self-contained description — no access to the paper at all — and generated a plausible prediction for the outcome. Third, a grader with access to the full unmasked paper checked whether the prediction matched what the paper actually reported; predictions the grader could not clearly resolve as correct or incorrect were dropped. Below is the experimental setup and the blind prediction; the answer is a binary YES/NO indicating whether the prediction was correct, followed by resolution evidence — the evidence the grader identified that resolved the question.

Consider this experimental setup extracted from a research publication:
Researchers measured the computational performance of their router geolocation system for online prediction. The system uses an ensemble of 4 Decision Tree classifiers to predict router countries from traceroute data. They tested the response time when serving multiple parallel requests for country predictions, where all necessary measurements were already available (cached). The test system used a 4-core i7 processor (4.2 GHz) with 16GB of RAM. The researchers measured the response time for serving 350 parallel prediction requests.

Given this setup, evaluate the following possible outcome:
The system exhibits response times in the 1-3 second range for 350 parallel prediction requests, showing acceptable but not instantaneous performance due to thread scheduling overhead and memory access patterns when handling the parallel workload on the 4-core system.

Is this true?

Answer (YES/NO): NO